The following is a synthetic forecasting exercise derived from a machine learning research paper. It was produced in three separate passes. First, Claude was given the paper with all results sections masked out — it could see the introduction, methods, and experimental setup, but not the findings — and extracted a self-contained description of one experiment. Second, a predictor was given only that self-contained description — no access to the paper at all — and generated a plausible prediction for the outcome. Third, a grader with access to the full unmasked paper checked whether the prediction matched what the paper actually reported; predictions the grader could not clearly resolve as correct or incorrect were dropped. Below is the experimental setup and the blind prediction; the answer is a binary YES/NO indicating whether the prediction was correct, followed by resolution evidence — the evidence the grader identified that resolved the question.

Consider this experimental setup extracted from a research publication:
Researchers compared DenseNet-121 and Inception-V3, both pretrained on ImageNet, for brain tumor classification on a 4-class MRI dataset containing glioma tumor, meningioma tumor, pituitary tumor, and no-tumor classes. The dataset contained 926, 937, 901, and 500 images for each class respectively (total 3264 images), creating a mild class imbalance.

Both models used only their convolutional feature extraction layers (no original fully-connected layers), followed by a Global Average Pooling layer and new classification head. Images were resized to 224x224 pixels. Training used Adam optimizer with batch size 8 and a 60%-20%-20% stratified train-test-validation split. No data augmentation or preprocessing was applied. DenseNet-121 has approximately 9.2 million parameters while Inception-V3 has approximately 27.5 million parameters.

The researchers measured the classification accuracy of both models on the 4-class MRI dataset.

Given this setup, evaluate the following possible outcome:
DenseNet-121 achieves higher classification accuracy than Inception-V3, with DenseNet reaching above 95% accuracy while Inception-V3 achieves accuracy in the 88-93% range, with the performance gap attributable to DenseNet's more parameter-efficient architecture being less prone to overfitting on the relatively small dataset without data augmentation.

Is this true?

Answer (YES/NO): NO